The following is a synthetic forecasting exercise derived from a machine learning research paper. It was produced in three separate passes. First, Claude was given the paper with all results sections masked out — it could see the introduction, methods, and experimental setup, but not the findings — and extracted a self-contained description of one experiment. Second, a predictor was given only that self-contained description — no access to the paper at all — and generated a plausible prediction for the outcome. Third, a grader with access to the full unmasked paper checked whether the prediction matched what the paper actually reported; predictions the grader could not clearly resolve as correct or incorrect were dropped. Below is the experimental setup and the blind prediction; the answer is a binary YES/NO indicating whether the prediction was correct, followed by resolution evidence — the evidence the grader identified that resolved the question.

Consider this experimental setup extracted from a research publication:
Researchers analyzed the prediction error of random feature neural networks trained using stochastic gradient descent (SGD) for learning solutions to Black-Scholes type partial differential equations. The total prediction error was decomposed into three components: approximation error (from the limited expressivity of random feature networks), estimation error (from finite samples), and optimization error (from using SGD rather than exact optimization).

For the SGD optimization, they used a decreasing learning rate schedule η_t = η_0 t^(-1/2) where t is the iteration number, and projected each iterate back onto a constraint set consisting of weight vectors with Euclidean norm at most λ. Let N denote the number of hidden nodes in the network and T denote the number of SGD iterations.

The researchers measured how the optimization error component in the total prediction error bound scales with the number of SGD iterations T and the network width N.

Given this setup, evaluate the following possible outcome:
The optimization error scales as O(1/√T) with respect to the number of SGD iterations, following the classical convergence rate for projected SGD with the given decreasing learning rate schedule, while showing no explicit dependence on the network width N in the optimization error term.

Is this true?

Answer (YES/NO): NO